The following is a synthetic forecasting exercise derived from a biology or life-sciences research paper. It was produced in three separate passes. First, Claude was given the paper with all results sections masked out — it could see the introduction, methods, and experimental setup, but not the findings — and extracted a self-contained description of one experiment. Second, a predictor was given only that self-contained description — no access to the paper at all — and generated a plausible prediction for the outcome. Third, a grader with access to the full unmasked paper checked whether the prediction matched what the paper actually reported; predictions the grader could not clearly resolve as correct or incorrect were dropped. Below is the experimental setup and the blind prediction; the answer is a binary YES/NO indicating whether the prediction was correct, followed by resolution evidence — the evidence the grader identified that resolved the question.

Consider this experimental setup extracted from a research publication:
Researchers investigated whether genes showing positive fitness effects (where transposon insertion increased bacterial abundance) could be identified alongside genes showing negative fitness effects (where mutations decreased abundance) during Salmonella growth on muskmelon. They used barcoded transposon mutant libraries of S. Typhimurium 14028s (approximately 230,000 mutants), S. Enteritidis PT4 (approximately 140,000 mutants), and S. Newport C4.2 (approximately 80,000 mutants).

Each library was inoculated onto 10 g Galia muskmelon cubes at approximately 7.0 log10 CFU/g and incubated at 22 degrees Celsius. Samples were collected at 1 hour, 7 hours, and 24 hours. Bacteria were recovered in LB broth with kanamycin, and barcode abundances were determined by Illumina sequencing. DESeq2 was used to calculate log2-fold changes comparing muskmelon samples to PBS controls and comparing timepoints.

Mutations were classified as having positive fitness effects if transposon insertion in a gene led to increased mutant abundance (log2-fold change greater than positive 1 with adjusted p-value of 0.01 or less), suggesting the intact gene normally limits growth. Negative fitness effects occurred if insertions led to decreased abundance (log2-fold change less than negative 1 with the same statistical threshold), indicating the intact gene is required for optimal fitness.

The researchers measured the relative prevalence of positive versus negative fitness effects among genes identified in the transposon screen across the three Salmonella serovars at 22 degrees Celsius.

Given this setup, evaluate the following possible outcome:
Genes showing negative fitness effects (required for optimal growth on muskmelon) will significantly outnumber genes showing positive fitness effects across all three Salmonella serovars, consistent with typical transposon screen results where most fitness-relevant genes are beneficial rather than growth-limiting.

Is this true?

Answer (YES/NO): YES